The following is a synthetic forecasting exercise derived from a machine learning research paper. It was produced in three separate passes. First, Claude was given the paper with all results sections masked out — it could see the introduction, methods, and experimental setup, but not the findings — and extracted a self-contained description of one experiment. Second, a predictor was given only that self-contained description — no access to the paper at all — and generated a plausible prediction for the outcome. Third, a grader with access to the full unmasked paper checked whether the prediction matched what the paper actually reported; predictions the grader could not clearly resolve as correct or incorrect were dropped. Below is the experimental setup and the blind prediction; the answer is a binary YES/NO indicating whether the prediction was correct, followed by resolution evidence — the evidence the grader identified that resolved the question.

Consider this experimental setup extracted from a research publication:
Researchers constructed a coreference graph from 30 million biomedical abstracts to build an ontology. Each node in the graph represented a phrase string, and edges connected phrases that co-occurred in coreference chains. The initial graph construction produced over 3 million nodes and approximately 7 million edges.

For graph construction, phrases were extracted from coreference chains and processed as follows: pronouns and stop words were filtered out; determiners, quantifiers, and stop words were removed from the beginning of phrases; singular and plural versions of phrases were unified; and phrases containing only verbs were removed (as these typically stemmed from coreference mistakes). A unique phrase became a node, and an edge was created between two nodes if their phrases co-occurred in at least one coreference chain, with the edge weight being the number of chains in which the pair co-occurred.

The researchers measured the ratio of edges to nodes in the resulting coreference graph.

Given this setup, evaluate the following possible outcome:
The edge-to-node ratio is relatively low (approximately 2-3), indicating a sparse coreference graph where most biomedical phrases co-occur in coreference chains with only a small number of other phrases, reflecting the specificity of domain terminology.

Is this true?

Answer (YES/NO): YES